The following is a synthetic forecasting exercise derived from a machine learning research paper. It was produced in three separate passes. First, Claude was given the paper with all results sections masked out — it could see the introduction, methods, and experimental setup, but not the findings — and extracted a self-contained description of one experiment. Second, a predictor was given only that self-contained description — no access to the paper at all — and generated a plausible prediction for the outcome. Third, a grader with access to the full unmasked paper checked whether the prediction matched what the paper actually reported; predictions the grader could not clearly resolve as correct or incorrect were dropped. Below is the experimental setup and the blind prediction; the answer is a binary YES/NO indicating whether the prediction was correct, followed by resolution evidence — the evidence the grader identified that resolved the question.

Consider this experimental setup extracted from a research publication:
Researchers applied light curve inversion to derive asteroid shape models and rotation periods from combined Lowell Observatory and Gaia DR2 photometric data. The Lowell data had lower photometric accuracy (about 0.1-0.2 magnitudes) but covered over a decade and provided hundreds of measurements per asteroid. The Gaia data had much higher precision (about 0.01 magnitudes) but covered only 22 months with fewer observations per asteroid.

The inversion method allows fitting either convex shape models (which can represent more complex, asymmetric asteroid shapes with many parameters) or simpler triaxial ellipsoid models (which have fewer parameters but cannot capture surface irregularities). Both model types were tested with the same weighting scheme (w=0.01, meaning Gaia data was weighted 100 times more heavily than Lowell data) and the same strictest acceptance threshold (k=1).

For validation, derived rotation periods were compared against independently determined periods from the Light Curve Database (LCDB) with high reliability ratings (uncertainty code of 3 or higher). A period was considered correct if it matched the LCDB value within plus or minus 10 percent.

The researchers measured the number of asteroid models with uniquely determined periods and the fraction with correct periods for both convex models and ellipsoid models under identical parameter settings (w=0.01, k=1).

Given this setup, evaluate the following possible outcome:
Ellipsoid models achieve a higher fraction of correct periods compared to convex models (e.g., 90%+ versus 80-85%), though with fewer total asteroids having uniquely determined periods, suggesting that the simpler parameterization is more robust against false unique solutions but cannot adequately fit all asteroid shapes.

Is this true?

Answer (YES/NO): NO